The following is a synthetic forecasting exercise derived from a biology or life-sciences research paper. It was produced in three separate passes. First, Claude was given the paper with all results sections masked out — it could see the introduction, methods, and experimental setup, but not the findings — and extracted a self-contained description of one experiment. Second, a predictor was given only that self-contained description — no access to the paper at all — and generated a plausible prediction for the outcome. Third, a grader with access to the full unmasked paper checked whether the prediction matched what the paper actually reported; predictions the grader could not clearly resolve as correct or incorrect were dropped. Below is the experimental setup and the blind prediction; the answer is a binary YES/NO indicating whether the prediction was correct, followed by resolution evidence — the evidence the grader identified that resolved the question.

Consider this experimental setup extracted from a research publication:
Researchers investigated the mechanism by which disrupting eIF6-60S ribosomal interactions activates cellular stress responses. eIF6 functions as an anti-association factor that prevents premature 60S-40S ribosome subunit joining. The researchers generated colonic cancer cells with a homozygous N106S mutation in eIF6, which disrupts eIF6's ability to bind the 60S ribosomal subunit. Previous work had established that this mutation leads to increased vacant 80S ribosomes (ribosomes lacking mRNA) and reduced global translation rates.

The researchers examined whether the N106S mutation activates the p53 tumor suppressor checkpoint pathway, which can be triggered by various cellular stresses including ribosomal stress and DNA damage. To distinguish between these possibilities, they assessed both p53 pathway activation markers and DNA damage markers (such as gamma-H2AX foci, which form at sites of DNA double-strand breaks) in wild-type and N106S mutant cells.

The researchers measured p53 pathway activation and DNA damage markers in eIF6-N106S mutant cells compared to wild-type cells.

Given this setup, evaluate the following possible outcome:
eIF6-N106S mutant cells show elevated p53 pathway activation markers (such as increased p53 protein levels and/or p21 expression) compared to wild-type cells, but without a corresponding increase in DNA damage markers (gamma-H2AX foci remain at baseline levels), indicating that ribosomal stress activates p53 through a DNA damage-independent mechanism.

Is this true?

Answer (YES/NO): YES